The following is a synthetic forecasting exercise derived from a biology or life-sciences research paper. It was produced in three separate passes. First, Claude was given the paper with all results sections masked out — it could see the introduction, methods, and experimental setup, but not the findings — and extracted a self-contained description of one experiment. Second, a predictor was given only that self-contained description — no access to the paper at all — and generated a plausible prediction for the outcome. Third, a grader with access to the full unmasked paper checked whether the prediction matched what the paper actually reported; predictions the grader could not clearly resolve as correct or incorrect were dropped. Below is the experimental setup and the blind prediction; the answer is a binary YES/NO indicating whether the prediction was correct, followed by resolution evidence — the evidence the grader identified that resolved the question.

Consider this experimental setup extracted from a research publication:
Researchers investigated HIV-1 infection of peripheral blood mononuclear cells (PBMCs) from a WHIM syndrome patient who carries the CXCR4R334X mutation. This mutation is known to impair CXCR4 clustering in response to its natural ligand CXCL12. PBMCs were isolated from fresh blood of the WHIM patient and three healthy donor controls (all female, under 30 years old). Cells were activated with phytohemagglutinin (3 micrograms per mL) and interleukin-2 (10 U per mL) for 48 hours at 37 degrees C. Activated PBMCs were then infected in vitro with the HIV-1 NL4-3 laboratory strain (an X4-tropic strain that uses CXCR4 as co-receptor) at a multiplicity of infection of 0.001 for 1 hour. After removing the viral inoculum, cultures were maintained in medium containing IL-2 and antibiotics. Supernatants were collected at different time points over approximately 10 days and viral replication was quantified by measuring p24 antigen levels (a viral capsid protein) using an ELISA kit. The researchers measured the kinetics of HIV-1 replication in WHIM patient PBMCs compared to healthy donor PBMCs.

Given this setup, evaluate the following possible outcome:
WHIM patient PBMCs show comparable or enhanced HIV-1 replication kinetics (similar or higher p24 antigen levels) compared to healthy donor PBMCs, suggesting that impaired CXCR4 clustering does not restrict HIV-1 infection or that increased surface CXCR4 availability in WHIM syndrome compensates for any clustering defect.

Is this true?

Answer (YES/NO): YES